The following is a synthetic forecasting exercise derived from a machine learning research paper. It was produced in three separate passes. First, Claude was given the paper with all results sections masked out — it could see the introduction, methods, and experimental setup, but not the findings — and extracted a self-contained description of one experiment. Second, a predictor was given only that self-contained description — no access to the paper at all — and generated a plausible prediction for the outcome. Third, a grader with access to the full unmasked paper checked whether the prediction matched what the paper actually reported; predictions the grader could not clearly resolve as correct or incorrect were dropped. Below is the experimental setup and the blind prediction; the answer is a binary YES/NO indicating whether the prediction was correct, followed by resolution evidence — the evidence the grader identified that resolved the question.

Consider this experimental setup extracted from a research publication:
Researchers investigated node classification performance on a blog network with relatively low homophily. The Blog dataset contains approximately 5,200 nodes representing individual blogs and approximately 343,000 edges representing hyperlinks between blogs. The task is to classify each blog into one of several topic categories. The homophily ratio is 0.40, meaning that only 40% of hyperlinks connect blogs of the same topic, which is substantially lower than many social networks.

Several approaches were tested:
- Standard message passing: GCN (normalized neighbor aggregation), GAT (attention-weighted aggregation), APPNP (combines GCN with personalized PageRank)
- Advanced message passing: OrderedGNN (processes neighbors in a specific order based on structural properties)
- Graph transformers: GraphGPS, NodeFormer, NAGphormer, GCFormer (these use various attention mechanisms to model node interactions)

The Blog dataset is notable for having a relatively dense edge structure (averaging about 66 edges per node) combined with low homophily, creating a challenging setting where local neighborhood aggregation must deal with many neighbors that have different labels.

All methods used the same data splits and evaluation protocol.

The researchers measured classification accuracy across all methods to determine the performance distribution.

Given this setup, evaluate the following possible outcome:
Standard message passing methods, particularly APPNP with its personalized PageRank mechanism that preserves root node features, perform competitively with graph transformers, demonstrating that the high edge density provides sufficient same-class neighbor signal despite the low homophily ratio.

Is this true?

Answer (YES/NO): YES